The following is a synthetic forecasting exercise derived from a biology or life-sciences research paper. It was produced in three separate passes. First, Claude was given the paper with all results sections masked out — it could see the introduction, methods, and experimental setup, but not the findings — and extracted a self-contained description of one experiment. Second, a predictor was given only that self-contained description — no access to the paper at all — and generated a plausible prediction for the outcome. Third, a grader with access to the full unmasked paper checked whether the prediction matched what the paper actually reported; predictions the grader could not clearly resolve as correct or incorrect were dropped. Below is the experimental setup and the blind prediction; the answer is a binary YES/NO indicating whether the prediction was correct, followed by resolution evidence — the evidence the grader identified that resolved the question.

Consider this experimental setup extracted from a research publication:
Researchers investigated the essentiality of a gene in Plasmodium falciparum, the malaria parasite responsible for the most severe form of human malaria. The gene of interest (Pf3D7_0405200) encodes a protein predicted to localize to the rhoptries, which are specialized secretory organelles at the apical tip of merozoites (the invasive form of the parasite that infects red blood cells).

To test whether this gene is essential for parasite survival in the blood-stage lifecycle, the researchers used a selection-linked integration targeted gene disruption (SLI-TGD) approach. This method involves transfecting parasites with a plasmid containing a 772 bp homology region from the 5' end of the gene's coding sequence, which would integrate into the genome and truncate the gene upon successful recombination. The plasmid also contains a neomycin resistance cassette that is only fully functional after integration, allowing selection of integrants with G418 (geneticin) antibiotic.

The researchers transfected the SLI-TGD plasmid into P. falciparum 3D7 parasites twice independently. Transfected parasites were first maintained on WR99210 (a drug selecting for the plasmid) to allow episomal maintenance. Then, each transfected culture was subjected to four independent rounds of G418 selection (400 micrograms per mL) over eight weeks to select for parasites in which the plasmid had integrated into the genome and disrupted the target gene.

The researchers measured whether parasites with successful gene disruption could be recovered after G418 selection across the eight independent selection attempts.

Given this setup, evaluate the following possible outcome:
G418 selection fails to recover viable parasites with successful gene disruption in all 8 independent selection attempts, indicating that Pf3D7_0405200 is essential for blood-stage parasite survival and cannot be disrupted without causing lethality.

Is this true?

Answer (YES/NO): YES